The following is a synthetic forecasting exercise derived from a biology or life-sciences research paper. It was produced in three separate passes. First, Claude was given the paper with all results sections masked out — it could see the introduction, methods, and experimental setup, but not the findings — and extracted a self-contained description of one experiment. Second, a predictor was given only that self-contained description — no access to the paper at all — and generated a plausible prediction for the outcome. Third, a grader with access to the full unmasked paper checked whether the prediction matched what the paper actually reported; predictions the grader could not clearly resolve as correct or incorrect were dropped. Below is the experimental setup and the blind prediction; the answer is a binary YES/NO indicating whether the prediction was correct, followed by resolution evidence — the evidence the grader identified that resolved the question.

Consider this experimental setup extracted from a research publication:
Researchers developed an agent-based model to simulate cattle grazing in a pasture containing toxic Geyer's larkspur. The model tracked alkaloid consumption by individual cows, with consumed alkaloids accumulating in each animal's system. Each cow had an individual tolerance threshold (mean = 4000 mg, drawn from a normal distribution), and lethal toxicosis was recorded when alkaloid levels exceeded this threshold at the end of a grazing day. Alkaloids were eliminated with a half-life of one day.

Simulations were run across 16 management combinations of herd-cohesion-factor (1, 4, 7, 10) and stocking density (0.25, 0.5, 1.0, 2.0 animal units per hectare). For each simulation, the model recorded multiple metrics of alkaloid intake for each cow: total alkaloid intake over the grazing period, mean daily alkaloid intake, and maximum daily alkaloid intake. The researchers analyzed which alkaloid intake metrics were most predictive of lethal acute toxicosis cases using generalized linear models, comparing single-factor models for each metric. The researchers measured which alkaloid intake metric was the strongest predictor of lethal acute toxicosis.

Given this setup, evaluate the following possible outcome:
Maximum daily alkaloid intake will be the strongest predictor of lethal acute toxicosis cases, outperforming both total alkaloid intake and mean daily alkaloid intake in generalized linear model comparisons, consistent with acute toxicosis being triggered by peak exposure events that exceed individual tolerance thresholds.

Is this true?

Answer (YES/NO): NO